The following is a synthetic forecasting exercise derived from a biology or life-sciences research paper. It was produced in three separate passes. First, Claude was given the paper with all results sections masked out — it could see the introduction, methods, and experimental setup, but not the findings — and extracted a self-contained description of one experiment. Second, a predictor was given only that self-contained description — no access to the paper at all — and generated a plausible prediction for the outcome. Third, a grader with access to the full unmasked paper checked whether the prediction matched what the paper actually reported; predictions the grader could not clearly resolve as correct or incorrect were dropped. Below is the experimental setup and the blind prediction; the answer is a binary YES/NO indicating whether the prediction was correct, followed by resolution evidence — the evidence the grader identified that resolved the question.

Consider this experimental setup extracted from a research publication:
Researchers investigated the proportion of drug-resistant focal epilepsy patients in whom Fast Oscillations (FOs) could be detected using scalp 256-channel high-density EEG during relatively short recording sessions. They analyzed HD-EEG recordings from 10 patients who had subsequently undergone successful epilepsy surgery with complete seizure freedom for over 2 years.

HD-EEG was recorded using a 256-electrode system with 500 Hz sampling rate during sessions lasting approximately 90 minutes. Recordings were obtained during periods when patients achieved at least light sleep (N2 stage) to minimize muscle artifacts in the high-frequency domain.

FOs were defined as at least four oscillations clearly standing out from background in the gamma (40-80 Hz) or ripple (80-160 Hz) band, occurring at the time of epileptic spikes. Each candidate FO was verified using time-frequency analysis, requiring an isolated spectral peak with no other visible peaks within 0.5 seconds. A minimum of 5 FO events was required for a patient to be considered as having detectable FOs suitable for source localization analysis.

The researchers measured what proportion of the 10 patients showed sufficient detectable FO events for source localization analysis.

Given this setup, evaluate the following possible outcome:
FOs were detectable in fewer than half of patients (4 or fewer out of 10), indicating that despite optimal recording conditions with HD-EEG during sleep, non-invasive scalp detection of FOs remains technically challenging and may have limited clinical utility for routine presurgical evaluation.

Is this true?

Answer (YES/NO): NO